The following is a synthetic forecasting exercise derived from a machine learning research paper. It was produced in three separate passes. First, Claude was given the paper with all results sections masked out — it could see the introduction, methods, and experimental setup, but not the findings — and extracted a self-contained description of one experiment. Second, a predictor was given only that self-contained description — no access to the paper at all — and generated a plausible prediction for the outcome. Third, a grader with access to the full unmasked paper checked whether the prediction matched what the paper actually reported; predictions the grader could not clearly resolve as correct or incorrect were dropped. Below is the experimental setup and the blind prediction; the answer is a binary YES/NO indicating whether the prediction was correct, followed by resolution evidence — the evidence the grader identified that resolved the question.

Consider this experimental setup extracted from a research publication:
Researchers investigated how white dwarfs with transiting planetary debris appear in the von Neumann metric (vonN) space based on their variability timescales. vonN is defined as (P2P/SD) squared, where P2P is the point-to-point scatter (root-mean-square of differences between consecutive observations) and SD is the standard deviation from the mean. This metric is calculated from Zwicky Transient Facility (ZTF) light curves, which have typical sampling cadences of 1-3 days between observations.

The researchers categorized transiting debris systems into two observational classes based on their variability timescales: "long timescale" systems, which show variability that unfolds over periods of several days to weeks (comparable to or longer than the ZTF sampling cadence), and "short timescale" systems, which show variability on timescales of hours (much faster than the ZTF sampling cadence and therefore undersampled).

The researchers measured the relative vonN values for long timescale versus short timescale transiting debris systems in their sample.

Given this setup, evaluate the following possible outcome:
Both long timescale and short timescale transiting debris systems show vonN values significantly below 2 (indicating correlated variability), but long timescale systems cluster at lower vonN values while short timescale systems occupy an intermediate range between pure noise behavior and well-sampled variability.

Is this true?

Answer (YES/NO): YES